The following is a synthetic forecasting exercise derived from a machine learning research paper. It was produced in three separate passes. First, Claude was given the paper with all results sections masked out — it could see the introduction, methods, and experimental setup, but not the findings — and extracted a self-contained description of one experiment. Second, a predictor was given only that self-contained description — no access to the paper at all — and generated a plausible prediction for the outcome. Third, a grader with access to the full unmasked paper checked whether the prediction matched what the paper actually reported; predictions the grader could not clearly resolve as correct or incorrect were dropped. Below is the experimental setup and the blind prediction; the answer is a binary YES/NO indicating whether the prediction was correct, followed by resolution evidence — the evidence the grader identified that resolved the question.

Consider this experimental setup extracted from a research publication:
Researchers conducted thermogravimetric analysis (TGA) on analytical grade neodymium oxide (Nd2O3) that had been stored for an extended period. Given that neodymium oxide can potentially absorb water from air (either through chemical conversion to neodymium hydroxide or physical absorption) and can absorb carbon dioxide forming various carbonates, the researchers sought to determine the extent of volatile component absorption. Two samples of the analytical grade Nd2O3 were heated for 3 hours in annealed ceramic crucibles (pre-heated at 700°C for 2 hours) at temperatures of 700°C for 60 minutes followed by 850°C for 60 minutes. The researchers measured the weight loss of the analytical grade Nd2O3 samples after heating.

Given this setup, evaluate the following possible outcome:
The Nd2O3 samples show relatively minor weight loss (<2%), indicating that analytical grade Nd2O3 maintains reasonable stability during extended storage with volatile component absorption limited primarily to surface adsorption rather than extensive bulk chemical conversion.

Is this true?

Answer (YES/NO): NO